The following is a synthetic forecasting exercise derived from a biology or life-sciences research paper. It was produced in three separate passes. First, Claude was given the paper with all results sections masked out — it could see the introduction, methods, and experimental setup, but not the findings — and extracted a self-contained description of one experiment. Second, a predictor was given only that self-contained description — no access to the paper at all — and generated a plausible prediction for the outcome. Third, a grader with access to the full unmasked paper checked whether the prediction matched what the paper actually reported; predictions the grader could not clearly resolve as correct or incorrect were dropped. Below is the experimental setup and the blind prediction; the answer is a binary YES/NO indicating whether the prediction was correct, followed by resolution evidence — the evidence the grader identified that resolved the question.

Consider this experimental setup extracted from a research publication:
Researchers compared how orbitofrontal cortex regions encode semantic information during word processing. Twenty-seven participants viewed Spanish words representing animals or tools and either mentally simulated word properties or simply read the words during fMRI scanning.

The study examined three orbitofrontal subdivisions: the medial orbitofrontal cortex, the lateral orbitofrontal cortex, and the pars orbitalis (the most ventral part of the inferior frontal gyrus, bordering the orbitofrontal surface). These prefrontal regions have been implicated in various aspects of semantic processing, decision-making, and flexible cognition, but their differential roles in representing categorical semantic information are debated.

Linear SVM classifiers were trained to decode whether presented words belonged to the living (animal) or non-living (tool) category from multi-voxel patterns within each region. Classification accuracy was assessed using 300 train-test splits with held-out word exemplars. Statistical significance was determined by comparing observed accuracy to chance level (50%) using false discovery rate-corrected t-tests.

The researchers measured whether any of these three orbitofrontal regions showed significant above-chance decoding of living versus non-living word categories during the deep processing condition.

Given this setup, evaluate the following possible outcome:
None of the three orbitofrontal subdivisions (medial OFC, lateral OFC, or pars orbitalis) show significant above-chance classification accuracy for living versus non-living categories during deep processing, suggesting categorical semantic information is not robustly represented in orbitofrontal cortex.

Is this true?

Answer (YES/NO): NO